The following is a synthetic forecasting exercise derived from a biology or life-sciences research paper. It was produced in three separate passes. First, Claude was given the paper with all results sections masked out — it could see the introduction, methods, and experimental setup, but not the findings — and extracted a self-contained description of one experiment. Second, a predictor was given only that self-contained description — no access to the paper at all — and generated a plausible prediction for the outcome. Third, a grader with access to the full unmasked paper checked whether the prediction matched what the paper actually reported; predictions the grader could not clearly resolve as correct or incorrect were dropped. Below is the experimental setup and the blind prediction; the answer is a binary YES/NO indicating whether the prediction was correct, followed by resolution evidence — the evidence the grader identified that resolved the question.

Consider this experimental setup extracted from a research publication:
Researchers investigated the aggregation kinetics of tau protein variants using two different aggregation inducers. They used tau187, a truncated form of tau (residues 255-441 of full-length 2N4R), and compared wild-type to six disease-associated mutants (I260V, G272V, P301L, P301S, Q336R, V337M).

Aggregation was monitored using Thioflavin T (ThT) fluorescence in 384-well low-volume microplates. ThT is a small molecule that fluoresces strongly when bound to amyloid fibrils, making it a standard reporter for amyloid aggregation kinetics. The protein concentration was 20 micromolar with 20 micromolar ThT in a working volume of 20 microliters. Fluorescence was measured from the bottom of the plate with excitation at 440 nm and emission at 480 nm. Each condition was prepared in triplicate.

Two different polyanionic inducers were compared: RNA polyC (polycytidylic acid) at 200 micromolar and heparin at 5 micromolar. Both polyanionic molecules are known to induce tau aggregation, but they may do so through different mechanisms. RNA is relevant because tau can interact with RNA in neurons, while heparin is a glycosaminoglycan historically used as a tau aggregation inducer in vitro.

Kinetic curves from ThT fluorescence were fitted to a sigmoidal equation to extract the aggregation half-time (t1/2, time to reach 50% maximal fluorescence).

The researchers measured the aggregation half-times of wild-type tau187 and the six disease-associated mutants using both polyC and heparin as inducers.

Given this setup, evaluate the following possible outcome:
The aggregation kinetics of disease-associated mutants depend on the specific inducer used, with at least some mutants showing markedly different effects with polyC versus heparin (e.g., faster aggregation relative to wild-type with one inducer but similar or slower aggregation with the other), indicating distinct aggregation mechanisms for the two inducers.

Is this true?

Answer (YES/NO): YES